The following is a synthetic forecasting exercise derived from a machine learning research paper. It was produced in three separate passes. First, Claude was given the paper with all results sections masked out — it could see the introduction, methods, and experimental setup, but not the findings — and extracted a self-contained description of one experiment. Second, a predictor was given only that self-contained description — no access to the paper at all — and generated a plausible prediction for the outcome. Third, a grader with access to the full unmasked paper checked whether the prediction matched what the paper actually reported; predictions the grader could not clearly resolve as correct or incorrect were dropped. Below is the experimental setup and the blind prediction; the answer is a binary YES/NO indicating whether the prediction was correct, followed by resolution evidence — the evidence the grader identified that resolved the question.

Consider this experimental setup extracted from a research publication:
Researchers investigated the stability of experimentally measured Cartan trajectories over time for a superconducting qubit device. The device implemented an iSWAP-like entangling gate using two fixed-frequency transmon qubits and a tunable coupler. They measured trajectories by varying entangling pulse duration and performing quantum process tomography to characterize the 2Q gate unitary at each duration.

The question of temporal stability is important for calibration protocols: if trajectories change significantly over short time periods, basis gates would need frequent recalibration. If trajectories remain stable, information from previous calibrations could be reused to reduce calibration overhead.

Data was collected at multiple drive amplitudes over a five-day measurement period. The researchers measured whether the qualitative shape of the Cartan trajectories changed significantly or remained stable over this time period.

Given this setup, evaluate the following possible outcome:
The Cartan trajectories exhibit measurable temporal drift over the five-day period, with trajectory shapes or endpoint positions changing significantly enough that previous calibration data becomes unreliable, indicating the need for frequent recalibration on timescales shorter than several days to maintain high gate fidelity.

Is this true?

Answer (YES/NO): NO